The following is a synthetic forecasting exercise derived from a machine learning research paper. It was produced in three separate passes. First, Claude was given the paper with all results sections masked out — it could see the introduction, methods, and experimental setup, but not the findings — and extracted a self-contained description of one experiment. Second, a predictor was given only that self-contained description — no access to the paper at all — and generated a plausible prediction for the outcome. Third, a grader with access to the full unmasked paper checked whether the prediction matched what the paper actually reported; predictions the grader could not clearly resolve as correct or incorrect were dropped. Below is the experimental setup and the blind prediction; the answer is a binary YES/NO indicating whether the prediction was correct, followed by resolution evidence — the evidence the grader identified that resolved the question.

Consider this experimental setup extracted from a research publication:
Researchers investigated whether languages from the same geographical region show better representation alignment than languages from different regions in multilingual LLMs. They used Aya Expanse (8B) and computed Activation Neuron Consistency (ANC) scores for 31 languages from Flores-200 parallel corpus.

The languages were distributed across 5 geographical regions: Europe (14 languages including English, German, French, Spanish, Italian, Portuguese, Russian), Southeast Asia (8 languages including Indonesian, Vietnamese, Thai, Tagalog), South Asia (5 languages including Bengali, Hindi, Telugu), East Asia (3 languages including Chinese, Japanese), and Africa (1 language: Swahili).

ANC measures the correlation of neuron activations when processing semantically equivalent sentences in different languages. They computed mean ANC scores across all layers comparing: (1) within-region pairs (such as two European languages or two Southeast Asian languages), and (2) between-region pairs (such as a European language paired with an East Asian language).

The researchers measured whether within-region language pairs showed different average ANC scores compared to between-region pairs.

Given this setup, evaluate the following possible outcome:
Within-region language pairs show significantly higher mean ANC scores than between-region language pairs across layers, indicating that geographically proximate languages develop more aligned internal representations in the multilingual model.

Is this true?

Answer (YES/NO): YES